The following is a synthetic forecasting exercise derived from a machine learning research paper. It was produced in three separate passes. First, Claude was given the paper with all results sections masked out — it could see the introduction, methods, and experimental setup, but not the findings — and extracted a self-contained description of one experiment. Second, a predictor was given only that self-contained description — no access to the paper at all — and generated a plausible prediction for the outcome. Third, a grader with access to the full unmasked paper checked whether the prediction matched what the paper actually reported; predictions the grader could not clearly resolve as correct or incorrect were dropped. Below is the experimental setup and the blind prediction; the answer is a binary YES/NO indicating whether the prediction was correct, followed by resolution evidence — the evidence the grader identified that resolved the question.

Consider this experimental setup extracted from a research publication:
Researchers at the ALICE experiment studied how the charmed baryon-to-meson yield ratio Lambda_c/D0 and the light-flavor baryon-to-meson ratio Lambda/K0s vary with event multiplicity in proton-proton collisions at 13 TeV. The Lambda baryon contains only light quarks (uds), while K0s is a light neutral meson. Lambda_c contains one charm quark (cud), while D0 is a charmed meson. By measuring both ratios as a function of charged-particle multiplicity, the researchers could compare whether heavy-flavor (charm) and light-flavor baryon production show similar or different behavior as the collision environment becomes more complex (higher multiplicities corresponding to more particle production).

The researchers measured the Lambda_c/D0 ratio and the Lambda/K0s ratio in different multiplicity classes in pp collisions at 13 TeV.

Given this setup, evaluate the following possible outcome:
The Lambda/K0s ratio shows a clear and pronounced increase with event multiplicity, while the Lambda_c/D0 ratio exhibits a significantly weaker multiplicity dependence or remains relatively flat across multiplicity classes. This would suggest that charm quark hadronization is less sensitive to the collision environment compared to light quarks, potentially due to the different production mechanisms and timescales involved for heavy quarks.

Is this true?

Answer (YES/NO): NO